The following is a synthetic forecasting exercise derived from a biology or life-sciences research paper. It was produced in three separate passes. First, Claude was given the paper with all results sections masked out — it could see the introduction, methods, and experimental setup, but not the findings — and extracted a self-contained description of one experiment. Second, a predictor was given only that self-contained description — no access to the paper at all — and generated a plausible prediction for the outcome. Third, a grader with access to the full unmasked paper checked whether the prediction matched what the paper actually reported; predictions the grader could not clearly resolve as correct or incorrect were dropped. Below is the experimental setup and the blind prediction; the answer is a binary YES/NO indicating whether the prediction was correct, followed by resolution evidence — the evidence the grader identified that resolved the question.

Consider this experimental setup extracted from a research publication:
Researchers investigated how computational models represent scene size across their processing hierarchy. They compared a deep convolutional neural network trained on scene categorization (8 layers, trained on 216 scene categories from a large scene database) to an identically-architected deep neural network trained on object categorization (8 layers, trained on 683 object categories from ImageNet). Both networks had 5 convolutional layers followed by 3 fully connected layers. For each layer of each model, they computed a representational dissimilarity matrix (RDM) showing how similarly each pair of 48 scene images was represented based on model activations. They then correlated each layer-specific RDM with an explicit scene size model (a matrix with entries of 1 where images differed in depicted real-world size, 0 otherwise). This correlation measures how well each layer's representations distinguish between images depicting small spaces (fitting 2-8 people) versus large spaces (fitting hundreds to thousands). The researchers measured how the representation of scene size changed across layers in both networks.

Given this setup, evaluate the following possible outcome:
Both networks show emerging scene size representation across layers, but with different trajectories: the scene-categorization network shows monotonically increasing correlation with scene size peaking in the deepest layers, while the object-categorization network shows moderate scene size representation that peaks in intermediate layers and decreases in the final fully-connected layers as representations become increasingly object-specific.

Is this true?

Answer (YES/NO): NO